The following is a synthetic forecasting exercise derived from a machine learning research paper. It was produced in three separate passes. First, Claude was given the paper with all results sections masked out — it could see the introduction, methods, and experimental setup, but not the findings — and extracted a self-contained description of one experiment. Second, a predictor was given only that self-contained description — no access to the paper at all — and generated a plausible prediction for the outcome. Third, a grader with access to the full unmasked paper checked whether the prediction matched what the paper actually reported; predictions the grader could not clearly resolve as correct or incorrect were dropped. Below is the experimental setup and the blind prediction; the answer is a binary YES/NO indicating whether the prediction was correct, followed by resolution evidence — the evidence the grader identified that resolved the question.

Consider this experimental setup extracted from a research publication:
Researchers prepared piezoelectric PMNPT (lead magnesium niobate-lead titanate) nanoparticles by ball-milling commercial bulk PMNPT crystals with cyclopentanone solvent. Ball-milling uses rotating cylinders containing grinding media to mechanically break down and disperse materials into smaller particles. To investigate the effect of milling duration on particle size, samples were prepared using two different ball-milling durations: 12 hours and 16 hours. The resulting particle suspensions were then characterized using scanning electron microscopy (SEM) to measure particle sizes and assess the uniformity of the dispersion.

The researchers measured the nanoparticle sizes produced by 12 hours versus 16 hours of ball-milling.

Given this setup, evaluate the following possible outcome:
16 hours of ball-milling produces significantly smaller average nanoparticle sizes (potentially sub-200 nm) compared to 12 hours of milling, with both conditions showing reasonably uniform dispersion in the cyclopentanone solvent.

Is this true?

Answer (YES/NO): NO